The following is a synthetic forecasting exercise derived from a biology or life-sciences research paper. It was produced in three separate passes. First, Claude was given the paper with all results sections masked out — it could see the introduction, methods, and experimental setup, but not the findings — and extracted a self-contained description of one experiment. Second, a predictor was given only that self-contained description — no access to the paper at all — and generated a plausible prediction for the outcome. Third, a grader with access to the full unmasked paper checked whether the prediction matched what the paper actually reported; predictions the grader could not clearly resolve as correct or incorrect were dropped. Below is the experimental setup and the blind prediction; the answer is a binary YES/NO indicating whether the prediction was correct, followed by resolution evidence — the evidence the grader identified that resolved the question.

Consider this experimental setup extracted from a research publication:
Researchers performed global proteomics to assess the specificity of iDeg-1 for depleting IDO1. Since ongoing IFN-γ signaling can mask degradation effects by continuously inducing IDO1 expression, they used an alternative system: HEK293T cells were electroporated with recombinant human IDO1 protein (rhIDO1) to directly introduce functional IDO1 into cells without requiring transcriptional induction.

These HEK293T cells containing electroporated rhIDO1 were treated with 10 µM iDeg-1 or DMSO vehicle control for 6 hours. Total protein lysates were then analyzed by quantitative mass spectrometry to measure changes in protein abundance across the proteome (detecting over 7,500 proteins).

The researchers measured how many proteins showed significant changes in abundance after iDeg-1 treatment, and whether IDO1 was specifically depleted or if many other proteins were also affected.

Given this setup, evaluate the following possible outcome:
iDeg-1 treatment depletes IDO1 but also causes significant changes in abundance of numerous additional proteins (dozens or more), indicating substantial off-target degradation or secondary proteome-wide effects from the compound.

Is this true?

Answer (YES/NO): NO